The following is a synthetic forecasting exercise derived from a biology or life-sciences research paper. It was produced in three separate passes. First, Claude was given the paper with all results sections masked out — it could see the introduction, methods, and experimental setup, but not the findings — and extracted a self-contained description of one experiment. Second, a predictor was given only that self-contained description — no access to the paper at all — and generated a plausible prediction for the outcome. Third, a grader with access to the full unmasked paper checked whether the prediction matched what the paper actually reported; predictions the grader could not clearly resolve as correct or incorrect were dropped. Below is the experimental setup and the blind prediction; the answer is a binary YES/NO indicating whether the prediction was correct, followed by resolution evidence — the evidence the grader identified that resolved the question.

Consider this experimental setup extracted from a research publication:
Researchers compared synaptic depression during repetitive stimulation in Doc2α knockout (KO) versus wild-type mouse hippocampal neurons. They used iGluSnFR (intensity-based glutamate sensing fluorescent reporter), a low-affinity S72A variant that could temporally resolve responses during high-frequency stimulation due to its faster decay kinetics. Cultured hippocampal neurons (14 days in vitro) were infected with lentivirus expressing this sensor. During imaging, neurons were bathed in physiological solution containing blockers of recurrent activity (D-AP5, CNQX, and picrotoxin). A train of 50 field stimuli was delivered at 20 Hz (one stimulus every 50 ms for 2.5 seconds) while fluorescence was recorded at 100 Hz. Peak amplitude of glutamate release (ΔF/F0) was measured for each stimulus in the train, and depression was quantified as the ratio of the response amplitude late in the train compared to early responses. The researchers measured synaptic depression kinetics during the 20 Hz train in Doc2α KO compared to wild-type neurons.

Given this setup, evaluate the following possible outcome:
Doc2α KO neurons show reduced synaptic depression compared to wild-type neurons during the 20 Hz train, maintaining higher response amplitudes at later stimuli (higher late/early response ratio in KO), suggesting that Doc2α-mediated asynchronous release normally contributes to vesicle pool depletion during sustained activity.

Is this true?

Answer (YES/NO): YES